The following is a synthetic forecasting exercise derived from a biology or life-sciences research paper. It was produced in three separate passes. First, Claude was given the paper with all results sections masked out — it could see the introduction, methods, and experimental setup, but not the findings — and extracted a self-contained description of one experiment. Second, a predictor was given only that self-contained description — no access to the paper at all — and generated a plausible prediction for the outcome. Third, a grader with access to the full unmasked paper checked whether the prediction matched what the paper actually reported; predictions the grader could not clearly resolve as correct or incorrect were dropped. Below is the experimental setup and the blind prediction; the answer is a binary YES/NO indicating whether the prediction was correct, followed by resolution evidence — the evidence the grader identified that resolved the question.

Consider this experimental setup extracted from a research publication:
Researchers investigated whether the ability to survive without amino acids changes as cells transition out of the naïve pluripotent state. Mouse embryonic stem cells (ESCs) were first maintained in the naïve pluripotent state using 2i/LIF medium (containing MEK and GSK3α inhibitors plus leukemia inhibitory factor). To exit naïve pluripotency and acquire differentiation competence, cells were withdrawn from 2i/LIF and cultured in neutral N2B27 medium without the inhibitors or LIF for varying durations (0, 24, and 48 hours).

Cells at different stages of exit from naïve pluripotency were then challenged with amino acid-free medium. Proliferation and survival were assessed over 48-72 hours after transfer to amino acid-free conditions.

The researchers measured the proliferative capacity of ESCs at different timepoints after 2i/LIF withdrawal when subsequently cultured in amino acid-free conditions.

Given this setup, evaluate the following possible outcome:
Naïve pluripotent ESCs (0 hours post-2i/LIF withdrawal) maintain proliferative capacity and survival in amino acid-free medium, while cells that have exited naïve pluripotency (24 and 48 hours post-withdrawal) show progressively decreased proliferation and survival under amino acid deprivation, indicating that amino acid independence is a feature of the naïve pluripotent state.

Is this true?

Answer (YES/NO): YES